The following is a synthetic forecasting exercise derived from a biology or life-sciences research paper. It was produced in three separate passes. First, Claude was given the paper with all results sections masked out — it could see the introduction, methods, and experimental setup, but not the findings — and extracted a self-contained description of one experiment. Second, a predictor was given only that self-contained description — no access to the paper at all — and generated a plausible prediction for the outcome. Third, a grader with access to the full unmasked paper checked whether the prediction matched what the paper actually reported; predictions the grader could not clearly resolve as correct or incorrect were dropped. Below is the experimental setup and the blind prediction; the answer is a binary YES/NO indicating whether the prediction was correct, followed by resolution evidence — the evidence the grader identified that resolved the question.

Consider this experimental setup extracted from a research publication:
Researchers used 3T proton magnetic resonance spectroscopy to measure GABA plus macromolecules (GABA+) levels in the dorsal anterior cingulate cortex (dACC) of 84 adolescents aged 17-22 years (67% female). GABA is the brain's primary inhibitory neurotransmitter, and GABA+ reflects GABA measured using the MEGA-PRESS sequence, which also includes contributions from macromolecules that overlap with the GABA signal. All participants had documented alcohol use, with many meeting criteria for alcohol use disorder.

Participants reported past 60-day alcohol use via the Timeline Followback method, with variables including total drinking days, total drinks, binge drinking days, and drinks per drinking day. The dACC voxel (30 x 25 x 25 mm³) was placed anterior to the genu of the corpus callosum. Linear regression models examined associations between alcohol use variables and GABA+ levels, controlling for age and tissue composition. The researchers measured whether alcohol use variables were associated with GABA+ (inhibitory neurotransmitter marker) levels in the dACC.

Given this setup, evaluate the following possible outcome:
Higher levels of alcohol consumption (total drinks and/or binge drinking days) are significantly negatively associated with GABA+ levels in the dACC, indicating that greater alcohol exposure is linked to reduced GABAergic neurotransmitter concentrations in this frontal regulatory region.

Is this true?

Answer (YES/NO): NO